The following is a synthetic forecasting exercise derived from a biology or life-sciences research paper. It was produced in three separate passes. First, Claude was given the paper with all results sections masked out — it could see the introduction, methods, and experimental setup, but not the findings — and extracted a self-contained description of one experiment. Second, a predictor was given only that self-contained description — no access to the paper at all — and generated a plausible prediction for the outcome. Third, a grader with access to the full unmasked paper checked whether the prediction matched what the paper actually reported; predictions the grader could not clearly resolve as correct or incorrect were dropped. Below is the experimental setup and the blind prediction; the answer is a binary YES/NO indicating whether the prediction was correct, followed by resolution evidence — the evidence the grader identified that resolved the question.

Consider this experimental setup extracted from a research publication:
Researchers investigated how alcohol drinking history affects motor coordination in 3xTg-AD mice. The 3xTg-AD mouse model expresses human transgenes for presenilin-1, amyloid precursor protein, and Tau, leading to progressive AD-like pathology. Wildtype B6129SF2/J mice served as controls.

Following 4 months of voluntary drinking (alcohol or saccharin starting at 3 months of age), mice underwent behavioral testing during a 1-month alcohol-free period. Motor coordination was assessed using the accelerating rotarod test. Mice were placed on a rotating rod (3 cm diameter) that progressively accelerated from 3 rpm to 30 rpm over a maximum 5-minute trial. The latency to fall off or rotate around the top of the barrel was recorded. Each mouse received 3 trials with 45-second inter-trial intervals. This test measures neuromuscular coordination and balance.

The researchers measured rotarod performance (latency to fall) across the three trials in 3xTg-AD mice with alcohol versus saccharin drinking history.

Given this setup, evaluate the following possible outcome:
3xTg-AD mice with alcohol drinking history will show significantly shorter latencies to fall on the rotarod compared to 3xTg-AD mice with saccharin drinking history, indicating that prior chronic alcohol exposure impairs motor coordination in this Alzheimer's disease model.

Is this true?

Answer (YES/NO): NO